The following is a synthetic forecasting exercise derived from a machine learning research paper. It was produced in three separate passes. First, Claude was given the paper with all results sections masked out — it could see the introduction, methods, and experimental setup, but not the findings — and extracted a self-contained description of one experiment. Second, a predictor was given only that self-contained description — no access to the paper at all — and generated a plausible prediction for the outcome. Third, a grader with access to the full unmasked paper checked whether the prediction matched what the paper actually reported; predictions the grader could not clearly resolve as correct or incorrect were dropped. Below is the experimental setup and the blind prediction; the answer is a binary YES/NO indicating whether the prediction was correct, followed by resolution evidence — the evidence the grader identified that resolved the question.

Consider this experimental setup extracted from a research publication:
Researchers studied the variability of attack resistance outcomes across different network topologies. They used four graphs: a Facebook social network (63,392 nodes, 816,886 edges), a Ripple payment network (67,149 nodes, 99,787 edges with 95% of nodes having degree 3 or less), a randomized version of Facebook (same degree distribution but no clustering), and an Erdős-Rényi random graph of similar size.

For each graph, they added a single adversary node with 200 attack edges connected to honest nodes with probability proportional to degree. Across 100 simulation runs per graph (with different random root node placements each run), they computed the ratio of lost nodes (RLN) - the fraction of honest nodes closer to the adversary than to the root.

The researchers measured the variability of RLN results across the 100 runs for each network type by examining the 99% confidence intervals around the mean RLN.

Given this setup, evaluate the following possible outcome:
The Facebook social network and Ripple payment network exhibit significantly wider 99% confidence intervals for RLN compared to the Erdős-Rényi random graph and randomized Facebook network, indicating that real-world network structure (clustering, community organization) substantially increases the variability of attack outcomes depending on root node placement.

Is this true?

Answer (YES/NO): NO